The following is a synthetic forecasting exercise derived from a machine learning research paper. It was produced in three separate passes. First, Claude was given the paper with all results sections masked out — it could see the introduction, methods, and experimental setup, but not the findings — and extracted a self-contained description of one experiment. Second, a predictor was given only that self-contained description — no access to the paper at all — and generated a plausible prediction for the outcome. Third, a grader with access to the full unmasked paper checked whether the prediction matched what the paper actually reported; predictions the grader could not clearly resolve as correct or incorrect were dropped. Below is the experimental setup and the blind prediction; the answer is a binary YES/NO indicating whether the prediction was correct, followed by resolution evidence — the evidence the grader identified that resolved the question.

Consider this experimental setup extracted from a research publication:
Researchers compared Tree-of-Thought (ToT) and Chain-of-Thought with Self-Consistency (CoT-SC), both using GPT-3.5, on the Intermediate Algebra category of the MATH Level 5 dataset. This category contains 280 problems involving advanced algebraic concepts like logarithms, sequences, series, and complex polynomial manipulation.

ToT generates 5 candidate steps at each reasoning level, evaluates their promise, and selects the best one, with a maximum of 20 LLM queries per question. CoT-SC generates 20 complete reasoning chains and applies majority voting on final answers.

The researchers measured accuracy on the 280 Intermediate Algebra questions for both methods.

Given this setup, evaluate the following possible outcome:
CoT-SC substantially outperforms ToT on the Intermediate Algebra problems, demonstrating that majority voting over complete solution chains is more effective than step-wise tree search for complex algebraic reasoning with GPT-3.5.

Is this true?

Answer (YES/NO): NO